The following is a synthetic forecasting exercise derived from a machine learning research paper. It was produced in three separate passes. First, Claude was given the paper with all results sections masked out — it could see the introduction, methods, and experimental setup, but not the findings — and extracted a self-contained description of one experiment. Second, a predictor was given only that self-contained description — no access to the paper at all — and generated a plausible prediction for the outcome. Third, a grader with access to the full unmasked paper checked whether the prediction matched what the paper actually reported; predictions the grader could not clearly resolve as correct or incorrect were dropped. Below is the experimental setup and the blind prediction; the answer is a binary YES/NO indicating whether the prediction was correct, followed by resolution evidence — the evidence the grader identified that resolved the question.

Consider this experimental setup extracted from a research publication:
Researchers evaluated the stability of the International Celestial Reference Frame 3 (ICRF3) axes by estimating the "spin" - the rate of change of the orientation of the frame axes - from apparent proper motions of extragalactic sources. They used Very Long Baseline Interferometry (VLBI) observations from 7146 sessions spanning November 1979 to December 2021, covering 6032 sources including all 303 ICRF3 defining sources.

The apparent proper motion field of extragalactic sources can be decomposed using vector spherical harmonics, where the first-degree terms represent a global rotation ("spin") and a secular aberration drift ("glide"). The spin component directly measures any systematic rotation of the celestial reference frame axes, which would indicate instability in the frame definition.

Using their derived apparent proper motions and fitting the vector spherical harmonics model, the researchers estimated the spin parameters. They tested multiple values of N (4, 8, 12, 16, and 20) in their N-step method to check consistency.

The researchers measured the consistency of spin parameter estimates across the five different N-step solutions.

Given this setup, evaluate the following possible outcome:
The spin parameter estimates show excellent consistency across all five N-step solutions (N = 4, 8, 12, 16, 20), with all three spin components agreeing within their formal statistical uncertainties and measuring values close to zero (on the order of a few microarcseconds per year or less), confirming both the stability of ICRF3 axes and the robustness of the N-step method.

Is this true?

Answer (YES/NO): NO